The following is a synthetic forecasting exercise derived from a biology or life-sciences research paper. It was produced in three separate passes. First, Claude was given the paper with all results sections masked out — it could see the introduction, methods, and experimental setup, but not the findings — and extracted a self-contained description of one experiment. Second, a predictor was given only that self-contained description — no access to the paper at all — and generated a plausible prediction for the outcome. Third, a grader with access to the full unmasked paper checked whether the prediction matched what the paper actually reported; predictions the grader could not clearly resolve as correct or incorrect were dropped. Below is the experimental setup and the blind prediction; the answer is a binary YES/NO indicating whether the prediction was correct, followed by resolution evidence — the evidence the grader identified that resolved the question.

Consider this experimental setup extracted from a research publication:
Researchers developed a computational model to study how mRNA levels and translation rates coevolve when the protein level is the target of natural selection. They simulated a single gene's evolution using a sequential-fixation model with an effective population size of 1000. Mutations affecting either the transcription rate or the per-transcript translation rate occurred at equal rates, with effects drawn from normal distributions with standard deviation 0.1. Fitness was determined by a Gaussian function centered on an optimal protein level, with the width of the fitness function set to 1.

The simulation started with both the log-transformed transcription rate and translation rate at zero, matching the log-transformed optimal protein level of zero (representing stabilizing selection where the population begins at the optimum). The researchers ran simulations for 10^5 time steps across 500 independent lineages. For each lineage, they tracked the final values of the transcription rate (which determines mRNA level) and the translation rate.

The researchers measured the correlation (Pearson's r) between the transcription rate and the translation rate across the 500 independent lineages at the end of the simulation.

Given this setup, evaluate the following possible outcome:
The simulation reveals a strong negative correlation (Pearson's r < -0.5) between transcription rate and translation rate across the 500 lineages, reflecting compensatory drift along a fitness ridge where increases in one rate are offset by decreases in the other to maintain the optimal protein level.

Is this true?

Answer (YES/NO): YES